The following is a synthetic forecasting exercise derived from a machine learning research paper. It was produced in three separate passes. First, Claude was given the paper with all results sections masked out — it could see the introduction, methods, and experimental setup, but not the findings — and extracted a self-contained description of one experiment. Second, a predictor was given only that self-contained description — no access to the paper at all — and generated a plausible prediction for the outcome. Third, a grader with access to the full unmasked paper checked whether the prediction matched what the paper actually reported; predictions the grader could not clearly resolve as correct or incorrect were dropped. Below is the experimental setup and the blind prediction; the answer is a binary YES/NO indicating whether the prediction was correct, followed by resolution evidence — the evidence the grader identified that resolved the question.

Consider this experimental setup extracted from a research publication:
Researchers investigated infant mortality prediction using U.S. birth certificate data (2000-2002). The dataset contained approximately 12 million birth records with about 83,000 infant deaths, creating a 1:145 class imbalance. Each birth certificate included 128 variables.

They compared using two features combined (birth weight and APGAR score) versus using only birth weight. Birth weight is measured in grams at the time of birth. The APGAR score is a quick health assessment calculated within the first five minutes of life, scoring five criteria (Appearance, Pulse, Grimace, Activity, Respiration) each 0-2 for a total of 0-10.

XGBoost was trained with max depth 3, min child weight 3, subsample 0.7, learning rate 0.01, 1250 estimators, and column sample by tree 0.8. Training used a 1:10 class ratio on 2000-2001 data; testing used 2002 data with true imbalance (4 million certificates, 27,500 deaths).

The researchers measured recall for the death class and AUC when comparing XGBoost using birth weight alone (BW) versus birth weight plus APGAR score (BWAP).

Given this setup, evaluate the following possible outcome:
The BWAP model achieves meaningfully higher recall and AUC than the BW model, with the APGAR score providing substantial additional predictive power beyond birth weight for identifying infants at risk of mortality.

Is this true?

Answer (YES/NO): NO